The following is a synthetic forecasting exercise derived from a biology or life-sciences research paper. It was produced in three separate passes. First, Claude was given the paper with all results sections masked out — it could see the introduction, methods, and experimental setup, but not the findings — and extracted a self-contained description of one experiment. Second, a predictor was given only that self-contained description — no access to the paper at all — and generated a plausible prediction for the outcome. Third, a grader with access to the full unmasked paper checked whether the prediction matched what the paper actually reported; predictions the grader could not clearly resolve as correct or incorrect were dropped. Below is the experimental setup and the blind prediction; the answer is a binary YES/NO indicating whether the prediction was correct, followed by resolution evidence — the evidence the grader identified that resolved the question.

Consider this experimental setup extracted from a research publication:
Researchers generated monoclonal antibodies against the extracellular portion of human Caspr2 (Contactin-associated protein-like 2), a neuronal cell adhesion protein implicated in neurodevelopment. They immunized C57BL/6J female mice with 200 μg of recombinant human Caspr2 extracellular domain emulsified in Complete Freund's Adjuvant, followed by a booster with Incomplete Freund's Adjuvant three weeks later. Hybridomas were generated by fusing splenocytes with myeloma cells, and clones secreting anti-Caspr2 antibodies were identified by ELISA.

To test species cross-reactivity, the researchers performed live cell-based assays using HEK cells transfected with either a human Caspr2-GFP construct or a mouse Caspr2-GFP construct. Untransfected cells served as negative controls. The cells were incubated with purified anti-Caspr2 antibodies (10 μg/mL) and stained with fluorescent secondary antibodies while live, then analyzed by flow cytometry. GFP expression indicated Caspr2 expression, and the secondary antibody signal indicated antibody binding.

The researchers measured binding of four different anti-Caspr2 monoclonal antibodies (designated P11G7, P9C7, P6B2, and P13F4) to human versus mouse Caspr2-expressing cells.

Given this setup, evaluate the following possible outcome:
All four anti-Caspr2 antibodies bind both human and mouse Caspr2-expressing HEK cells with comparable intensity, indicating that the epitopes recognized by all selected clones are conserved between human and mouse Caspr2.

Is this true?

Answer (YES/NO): NO